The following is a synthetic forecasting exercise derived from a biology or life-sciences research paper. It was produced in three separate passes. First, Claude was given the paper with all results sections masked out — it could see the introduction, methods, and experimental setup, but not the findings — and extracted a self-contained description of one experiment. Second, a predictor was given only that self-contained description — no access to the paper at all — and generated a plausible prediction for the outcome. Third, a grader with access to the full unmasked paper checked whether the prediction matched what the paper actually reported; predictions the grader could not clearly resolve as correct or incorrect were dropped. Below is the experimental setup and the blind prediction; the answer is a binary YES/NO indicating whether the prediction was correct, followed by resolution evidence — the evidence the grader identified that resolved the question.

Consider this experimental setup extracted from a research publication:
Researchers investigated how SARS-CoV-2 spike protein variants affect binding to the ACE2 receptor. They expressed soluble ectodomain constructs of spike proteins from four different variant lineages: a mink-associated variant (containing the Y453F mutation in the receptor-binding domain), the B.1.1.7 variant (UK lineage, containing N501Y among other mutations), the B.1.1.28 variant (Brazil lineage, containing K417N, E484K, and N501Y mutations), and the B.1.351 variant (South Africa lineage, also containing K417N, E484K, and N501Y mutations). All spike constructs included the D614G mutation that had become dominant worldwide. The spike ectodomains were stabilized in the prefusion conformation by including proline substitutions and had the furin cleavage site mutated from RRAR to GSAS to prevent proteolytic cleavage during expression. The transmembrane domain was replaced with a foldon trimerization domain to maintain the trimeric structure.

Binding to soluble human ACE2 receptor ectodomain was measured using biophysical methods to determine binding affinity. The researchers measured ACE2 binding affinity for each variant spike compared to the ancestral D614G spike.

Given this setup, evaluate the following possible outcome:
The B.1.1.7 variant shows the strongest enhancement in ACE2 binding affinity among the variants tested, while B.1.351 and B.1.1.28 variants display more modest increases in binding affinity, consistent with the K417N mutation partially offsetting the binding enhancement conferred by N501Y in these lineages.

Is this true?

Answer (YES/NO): NO